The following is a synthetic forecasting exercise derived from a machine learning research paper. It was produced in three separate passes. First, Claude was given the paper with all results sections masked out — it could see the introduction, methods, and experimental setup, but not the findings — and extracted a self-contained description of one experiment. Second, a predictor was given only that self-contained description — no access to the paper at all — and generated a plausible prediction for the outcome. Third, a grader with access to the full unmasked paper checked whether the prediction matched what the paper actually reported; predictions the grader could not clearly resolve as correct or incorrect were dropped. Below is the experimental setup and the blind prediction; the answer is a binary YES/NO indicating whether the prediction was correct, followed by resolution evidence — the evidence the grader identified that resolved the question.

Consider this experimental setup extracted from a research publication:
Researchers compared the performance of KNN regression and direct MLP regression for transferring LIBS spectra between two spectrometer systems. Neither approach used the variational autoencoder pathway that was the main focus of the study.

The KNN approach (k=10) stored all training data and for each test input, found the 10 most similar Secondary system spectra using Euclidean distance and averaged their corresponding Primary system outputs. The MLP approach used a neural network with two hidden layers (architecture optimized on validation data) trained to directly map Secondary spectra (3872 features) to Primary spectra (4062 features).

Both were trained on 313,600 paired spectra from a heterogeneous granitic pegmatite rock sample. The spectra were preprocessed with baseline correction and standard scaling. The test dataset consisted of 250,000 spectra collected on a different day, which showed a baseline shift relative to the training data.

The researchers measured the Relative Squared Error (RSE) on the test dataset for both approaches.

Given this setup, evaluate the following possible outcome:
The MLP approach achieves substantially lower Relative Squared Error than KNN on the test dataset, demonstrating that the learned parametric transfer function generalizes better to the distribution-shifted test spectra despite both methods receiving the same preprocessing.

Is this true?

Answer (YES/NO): YES